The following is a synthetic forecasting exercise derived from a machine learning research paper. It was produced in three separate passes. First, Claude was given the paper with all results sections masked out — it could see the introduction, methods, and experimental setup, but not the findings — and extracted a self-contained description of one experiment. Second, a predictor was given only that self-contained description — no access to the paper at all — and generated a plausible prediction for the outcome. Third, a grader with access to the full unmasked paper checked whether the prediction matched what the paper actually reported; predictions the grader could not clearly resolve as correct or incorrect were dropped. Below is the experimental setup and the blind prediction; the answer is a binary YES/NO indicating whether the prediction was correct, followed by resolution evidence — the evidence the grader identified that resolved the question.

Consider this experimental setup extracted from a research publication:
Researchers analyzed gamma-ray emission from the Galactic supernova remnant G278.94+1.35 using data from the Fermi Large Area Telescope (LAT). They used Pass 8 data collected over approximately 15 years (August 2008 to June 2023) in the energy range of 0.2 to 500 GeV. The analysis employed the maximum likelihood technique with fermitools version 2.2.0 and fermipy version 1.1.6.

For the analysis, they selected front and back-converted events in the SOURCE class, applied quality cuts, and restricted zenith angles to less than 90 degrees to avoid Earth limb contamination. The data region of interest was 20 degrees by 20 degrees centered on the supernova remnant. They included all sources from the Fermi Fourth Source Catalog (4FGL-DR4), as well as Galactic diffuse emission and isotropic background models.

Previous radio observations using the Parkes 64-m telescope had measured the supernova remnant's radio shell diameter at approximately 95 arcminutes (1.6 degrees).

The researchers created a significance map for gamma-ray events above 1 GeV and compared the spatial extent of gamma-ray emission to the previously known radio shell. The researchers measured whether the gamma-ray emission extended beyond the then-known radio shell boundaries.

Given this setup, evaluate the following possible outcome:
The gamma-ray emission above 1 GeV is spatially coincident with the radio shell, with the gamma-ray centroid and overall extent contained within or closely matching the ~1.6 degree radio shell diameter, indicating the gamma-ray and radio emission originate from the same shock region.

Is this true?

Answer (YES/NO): NO